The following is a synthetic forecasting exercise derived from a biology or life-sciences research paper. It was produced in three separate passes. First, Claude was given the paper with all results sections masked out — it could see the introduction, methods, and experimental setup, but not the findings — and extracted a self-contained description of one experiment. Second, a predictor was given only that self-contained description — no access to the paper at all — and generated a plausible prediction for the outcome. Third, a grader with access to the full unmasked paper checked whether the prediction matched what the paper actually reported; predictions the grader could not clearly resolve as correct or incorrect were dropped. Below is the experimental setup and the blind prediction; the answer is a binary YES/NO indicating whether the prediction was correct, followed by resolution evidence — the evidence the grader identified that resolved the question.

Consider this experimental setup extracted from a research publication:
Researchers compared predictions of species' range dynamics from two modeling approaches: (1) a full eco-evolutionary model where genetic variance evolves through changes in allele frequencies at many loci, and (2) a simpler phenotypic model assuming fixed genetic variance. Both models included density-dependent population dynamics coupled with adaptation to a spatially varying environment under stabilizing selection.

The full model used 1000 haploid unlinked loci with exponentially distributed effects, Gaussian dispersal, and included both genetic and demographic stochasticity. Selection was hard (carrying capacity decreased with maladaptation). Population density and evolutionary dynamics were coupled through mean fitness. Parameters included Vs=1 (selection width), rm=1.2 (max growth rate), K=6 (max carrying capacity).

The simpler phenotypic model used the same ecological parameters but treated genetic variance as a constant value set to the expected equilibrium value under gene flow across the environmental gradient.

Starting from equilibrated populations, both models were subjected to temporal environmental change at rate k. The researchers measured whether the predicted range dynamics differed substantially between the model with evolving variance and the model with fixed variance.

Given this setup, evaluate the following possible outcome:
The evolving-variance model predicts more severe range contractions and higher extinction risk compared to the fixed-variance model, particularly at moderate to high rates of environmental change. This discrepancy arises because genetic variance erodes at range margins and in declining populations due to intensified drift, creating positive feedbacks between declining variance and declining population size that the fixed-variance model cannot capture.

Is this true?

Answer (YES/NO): YES